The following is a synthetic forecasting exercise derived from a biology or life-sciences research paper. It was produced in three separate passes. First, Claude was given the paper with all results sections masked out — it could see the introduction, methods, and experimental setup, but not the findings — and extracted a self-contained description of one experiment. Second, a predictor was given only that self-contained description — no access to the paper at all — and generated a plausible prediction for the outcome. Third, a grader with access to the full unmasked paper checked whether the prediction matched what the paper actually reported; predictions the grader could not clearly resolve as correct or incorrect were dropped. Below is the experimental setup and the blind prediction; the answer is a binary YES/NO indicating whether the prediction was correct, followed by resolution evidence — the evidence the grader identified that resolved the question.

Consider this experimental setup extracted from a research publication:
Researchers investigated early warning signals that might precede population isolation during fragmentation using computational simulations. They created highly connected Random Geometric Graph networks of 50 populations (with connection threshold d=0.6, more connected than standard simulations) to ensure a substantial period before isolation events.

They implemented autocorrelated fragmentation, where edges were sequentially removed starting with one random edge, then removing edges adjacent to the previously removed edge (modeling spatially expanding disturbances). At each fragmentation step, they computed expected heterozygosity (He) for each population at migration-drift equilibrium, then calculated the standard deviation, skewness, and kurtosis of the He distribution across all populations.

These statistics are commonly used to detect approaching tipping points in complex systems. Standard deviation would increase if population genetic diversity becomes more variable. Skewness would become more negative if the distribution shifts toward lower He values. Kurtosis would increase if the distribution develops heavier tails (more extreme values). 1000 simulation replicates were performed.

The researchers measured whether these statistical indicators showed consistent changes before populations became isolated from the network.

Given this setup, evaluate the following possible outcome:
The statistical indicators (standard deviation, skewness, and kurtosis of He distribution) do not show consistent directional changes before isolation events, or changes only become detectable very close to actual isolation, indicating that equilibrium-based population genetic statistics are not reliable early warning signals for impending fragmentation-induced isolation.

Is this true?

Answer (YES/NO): NO